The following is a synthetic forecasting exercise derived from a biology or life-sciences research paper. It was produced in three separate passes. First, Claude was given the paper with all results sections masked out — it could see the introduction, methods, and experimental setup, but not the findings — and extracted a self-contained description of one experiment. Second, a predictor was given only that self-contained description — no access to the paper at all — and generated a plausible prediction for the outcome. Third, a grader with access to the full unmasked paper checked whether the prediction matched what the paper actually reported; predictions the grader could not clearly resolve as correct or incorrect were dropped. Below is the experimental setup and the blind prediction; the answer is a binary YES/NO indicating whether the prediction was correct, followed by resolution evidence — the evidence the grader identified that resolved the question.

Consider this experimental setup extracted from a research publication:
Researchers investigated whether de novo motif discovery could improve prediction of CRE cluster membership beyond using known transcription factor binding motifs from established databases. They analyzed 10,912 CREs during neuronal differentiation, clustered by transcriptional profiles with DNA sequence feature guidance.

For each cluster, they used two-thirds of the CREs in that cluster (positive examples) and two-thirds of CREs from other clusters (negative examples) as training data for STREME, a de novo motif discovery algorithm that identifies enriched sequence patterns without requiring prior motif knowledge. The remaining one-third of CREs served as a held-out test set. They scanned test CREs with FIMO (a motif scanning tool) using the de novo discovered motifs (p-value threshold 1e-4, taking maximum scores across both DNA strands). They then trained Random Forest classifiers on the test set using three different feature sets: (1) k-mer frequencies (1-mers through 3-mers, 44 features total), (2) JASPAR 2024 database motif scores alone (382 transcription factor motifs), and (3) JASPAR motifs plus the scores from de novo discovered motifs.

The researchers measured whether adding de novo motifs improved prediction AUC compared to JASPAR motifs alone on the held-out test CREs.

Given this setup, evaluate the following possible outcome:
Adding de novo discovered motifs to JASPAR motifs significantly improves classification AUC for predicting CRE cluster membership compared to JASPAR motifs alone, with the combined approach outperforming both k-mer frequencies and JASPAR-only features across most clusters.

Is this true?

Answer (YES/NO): NO